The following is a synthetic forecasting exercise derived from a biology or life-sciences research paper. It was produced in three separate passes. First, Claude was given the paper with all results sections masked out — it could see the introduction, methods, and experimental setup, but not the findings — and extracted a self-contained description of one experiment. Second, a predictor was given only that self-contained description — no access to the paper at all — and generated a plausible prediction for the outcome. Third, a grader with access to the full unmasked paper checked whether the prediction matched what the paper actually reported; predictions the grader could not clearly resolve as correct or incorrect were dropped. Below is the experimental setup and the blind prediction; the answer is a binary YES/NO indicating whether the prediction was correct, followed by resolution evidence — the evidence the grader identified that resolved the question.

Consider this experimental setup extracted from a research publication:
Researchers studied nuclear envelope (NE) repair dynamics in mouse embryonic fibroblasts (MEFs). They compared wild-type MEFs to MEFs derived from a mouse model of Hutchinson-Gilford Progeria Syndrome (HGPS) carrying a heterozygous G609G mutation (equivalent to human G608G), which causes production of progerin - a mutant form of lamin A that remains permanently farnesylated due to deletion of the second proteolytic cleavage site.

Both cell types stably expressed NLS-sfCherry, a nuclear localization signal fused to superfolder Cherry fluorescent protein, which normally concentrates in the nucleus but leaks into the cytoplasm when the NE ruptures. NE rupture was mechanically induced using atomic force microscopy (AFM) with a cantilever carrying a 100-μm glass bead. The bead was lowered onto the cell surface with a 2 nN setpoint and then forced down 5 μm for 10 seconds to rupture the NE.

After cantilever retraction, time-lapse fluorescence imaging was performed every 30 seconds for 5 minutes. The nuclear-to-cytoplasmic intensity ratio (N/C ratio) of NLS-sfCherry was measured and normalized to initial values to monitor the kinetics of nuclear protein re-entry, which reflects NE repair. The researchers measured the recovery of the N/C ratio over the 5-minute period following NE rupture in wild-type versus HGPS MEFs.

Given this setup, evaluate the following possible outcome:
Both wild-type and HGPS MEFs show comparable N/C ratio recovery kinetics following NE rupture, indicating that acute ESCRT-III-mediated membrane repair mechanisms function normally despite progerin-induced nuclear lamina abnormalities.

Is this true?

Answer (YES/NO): NO